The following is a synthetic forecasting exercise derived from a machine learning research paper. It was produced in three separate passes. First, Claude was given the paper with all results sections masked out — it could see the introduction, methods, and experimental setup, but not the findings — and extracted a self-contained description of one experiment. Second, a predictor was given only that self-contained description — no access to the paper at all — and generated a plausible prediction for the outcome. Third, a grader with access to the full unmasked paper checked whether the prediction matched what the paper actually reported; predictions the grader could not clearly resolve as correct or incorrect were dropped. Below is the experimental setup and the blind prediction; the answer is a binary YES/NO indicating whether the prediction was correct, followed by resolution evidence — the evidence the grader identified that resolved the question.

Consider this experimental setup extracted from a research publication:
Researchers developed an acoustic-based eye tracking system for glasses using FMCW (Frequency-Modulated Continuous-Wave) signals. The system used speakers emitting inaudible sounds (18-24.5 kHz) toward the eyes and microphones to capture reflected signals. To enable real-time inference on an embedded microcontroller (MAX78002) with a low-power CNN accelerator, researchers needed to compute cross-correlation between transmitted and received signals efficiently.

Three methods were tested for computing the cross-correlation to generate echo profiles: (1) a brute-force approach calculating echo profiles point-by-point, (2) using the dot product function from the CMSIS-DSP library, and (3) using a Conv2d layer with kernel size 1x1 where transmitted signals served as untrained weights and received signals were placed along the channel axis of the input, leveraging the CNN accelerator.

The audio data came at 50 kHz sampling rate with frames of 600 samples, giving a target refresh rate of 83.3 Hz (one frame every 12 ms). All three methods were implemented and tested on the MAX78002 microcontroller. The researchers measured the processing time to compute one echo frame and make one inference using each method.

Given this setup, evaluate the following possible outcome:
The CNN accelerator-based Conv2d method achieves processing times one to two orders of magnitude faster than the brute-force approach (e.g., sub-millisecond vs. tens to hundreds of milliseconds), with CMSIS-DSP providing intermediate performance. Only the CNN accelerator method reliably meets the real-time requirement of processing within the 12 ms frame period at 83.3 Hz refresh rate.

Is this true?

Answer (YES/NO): NO